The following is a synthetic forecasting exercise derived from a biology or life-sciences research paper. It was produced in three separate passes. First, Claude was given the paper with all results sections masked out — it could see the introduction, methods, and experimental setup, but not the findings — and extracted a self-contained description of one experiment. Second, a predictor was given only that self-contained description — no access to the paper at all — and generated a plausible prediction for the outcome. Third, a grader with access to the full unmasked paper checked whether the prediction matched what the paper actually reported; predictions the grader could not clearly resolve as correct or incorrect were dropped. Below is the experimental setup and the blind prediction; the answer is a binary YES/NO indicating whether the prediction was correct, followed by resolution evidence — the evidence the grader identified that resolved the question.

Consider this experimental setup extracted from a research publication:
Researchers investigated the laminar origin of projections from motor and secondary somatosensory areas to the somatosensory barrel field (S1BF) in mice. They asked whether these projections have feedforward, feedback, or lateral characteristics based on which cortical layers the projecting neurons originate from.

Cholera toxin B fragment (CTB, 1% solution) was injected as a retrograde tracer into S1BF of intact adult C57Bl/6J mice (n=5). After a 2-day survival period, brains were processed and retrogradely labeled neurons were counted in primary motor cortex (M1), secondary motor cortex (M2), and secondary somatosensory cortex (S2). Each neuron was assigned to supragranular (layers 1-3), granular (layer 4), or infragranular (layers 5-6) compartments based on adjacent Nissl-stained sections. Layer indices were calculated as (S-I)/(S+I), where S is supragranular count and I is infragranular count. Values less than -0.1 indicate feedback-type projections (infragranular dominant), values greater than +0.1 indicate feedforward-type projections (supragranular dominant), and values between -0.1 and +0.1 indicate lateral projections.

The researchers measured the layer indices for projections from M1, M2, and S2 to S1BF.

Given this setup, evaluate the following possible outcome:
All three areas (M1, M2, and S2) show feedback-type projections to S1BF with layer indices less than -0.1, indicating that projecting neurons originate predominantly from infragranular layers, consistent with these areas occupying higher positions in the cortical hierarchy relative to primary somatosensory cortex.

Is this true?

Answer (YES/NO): YES